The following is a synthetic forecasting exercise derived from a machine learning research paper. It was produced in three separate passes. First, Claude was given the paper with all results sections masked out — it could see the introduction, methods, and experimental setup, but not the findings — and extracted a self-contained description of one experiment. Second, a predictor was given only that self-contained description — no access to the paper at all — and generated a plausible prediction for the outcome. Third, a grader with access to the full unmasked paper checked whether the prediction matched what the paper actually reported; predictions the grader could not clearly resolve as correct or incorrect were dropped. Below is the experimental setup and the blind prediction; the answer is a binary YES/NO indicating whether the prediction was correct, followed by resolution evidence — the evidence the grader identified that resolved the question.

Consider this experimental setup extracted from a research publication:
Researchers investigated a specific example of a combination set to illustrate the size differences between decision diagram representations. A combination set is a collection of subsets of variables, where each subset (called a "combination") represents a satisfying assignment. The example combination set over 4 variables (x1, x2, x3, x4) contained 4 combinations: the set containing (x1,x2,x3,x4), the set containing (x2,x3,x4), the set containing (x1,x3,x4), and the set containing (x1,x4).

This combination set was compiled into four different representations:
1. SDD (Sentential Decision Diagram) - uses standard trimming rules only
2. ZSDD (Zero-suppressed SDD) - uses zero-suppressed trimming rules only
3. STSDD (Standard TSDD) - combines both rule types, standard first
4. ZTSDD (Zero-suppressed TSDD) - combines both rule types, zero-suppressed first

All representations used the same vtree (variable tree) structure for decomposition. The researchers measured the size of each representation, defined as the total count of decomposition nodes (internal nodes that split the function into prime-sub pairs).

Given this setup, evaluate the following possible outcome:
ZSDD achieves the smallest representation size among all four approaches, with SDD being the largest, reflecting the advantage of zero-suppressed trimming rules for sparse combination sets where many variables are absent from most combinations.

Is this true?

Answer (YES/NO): NO